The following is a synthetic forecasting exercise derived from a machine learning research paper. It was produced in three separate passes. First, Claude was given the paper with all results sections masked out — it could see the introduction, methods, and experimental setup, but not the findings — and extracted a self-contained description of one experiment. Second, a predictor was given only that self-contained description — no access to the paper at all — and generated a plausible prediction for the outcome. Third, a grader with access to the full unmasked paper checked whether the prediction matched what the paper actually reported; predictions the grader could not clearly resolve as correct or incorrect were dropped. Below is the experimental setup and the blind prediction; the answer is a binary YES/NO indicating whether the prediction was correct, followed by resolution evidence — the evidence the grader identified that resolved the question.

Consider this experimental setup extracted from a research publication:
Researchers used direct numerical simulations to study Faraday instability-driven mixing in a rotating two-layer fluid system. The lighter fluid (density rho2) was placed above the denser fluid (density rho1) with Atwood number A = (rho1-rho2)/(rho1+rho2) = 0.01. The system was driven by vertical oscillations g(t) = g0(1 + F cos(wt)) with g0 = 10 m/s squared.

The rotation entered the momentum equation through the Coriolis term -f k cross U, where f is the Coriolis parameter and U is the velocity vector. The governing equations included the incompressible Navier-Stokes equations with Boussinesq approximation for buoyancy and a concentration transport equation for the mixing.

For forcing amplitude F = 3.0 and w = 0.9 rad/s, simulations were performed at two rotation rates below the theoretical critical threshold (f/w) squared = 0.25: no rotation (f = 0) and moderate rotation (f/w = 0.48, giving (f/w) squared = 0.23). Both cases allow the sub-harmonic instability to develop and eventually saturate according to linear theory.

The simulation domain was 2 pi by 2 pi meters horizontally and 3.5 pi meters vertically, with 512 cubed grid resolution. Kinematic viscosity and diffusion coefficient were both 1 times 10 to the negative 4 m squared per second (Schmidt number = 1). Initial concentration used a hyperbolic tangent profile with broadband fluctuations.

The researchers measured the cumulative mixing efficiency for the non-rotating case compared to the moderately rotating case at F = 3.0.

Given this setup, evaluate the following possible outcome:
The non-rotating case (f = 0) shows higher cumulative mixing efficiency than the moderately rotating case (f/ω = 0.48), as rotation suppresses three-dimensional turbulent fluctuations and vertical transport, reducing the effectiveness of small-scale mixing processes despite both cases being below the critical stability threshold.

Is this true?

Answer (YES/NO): YES